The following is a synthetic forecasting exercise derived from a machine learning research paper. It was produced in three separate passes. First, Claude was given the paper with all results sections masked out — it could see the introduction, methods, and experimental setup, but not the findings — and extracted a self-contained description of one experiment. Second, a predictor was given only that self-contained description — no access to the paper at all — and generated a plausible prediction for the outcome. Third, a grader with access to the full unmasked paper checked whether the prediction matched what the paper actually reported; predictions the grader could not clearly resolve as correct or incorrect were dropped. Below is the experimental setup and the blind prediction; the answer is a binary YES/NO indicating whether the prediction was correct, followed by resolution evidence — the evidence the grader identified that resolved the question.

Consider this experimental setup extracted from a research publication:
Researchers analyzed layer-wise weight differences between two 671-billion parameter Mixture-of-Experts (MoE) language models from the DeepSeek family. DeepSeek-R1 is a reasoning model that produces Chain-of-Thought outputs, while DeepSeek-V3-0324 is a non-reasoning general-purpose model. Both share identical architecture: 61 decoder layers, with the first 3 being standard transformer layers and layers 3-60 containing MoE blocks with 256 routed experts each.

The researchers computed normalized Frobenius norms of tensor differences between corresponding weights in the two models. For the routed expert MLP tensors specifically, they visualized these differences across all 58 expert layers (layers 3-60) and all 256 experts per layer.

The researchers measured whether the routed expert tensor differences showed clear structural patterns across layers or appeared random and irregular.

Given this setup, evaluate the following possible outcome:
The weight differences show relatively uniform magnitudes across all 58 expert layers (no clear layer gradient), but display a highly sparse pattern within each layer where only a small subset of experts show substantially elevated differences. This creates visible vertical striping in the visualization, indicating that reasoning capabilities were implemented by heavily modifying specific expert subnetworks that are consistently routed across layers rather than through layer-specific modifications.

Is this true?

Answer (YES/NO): NO